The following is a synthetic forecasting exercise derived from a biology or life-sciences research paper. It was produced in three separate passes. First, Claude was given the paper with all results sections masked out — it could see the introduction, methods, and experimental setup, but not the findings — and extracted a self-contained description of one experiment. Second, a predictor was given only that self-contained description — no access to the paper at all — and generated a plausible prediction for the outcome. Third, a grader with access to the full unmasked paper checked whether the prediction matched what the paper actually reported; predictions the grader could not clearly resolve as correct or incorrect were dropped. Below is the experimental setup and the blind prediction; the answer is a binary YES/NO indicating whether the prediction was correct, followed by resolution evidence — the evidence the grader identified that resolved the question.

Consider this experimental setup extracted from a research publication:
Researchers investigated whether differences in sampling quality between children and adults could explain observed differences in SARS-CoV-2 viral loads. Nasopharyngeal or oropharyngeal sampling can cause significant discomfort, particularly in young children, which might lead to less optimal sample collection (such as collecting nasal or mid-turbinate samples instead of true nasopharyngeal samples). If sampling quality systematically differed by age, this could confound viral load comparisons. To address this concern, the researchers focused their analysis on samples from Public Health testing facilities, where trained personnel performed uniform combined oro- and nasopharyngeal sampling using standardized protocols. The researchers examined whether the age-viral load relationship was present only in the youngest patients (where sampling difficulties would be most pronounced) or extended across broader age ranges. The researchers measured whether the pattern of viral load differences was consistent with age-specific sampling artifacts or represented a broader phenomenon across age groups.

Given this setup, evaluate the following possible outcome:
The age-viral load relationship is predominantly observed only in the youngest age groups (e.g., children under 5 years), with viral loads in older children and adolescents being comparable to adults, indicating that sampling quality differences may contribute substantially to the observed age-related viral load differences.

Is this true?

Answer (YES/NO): NO